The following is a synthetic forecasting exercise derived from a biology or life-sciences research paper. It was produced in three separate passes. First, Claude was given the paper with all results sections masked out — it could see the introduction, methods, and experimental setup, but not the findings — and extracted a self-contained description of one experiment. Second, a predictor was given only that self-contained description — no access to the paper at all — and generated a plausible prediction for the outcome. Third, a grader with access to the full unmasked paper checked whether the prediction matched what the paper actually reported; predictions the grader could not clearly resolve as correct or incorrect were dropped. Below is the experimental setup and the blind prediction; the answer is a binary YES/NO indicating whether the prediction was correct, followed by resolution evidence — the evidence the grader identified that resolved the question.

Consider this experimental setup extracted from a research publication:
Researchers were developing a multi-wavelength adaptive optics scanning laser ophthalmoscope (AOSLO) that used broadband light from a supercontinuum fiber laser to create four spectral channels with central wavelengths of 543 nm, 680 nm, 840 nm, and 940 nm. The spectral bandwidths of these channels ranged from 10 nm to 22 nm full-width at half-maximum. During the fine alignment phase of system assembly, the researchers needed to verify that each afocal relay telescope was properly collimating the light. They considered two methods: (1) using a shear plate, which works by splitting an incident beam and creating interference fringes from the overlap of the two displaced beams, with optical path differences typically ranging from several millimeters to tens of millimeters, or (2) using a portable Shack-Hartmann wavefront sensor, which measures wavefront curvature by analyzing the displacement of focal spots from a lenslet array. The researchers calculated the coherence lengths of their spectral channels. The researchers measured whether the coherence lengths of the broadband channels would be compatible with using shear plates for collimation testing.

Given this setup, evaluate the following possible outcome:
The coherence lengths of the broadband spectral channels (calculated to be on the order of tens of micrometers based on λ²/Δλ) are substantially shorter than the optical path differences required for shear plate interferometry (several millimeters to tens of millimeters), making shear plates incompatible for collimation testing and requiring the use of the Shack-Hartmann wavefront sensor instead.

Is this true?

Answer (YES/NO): YES